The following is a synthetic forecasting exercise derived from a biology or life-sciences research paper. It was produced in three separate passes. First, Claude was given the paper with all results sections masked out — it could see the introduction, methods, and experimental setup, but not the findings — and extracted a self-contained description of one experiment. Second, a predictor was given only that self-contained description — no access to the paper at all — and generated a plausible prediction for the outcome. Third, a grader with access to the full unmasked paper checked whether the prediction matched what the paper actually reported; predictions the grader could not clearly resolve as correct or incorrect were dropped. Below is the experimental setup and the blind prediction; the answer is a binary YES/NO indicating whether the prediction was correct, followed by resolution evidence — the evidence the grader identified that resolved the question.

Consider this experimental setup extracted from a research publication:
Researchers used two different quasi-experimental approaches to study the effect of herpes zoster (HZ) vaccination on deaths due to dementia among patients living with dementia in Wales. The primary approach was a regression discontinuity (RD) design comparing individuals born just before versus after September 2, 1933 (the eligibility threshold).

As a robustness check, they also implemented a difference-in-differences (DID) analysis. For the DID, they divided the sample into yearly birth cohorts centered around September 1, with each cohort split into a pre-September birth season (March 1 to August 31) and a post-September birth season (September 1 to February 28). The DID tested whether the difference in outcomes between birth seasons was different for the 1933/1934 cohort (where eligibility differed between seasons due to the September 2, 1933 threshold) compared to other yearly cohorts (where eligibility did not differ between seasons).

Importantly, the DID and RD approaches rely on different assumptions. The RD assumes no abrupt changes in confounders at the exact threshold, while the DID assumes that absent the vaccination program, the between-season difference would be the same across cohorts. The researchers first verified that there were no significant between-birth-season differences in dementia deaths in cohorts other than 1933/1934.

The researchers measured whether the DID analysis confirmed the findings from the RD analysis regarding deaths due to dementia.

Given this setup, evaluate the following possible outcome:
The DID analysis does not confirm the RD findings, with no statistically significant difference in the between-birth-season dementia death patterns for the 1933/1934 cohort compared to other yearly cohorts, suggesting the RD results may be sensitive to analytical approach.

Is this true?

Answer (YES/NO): NO